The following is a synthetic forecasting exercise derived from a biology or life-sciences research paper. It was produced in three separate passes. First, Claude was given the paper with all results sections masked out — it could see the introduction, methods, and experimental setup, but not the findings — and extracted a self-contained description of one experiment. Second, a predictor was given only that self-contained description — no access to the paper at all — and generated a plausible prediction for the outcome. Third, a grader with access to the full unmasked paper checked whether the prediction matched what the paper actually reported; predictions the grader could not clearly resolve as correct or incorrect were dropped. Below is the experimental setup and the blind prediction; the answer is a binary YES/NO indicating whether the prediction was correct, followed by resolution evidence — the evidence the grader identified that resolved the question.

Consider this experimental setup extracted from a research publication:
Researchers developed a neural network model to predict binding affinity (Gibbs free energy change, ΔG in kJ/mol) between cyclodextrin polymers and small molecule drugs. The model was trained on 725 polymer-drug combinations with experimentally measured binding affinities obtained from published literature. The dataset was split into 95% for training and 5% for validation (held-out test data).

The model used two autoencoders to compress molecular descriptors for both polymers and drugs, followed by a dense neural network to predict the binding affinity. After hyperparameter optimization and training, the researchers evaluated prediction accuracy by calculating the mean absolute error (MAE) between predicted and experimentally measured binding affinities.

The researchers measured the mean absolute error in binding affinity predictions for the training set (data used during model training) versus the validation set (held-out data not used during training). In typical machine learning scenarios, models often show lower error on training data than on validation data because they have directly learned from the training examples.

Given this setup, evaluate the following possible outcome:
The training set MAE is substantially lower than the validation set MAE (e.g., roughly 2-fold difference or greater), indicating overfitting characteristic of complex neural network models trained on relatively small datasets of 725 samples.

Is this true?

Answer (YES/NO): NO